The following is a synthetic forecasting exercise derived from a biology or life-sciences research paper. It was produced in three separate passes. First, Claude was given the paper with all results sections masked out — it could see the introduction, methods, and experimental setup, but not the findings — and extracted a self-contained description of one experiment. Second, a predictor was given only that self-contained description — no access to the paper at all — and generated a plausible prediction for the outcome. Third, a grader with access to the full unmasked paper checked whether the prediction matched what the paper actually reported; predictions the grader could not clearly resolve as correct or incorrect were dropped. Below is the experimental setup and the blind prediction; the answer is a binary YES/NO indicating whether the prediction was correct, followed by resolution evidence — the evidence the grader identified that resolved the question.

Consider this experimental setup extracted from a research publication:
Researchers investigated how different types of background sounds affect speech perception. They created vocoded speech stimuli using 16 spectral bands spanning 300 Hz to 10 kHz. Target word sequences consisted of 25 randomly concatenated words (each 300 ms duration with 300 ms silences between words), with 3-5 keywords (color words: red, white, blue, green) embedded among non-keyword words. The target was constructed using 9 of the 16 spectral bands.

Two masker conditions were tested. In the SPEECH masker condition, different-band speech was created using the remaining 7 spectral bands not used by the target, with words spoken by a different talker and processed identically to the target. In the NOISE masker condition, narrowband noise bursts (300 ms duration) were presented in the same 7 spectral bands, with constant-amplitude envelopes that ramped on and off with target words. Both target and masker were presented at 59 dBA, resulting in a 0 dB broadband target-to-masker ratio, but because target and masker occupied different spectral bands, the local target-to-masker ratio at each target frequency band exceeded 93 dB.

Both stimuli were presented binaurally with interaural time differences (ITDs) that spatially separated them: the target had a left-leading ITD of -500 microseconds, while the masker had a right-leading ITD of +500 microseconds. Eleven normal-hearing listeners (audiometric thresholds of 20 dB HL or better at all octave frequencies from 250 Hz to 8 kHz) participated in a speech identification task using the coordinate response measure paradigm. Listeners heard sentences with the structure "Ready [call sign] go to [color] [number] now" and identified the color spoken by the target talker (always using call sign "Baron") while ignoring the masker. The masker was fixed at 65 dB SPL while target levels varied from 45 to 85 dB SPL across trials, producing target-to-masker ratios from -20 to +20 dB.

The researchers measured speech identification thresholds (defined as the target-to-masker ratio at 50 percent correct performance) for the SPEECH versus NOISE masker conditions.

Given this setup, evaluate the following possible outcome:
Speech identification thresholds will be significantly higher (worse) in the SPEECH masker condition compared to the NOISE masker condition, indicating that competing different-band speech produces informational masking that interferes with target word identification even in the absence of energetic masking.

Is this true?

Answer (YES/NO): YES